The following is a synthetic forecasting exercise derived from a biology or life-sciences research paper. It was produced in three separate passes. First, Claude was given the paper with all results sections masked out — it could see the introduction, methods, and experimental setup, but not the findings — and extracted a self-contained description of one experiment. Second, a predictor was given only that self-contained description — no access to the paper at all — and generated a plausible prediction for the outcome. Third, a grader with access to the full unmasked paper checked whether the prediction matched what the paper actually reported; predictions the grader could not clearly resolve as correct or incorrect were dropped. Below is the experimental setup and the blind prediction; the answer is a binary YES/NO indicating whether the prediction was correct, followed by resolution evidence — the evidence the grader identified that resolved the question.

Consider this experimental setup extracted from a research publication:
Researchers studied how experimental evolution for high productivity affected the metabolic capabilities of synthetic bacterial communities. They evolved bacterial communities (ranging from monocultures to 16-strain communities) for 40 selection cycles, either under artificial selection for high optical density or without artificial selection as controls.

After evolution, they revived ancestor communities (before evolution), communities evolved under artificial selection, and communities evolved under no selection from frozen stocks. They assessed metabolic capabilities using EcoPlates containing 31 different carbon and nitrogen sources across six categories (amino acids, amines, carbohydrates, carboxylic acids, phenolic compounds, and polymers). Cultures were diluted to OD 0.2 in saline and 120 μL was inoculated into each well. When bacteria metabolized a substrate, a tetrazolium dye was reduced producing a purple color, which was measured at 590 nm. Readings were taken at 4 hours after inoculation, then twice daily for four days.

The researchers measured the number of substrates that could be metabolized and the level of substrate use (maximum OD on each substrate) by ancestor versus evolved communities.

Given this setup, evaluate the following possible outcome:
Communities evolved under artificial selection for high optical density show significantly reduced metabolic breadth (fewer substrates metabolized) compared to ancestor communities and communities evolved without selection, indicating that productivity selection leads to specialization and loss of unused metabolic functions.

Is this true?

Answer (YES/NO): NO